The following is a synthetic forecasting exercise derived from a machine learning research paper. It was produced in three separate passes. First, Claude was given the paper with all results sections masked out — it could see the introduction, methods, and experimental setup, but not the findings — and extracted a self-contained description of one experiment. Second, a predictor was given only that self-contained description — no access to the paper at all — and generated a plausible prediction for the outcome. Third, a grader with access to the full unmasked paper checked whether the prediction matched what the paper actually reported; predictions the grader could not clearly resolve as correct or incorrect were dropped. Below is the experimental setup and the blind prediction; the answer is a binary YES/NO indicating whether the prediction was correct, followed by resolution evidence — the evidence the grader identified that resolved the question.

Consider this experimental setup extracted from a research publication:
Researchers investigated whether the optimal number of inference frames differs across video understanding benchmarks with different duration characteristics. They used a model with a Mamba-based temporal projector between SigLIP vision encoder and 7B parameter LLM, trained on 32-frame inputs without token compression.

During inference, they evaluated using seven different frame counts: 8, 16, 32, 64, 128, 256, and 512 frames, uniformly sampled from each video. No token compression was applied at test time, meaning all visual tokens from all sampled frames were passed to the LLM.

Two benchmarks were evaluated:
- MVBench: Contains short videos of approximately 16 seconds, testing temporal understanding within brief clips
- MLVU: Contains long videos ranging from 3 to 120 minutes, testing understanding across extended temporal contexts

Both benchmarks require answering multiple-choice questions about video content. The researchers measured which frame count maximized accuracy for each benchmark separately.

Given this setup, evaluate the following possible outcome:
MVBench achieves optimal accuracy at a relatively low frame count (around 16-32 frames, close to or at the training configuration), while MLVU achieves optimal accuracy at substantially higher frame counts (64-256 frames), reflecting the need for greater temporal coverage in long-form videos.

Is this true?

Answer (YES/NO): YES